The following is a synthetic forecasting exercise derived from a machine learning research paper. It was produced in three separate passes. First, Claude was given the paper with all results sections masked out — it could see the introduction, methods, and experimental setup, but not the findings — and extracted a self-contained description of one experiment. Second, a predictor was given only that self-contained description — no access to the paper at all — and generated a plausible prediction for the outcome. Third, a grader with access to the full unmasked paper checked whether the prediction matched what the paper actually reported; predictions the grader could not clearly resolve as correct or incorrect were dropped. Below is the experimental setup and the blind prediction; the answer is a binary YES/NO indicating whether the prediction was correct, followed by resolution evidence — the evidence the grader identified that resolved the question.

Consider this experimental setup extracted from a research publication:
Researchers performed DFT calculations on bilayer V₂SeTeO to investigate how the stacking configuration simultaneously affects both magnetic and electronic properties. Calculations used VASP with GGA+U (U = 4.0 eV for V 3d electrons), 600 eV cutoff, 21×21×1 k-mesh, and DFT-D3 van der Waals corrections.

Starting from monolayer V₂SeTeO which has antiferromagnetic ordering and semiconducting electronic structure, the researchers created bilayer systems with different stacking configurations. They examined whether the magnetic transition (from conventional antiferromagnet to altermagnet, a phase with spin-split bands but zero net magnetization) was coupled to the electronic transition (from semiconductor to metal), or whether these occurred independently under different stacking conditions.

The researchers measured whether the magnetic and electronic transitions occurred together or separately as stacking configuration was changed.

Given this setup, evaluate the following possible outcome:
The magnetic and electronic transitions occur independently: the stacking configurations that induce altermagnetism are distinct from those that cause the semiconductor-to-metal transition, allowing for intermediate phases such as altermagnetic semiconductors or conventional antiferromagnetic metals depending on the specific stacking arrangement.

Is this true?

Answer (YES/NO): NO